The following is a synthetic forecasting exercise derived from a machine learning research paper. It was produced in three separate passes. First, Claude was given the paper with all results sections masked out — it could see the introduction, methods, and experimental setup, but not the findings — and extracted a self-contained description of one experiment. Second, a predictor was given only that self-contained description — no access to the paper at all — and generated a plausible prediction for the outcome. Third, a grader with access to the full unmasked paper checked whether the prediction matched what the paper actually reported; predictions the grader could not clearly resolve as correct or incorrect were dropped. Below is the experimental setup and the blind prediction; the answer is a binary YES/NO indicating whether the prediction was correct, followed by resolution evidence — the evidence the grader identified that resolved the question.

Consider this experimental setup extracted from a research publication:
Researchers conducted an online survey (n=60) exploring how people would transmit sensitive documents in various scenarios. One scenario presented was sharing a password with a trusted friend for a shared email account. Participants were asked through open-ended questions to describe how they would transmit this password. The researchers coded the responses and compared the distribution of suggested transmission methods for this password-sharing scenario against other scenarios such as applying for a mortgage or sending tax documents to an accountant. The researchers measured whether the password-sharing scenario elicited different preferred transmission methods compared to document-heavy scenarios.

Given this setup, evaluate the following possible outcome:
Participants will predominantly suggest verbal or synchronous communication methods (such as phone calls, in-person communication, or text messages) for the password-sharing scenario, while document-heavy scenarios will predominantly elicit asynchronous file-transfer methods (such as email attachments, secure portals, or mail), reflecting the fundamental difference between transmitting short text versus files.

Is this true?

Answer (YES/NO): NO